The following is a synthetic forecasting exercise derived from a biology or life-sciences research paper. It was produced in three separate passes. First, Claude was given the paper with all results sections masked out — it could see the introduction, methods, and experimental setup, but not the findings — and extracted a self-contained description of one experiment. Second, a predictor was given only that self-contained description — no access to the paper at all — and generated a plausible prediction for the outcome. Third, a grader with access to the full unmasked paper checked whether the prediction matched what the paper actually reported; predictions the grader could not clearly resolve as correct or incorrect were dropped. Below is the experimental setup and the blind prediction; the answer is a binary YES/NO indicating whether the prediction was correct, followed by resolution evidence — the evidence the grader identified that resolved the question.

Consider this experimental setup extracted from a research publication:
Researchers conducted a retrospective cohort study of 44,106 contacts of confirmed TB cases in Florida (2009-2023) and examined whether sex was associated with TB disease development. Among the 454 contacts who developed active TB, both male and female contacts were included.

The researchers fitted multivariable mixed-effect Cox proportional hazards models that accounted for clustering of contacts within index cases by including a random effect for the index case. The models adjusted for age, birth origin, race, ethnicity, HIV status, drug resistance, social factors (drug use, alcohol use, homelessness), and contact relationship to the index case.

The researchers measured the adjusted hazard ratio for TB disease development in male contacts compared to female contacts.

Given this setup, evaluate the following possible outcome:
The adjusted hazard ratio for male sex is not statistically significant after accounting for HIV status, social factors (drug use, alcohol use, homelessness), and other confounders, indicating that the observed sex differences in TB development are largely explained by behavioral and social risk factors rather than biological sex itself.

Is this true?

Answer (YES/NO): NO